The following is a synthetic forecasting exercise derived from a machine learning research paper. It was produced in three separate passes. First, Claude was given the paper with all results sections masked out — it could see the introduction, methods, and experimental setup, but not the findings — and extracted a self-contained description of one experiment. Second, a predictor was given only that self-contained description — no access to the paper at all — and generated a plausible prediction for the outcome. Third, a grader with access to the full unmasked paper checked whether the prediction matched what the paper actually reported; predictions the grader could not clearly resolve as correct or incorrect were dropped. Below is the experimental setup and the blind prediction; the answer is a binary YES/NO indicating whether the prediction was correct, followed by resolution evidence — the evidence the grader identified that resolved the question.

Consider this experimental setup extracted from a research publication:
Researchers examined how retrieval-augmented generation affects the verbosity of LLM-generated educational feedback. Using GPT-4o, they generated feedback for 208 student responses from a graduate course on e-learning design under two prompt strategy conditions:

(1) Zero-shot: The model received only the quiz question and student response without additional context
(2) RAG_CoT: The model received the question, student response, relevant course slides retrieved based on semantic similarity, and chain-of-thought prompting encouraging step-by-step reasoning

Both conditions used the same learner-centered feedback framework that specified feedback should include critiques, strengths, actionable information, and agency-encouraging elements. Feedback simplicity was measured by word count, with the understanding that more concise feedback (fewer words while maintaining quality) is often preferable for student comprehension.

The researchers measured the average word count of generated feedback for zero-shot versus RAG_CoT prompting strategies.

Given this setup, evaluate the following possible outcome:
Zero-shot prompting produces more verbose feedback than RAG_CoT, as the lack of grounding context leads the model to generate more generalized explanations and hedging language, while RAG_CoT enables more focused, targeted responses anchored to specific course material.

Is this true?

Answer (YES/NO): YES